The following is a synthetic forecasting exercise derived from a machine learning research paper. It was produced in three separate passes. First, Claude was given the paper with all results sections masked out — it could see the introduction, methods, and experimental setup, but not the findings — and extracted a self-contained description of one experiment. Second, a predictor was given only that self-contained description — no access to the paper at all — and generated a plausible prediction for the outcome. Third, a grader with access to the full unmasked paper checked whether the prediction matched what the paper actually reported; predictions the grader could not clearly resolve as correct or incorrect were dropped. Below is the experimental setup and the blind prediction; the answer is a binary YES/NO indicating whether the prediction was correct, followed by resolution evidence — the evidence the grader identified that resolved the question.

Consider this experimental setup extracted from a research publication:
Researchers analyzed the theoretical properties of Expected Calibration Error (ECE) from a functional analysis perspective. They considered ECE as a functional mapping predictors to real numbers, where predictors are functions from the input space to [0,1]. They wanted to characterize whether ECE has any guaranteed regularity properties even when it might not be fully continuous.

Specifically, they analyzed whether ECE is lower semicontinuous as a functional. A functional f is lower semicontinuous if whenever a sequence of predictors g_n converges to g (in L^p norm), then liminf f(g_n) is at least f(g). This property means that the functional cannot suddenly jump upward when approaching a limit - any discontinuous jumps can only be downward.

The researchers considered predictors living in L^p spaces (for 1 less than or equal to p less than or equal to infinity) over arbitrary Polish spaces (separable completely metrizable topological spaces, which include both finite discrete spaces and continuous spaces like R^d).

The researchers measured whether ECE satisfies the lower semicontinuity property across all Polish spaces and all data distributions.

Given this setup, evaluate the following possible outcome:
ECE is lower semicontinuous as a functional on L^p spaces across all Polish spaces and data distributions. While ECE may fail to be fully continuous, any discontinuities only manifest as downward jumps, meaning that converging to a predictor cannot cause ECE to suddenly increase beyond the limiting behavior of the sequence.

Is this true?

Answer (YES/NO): YES